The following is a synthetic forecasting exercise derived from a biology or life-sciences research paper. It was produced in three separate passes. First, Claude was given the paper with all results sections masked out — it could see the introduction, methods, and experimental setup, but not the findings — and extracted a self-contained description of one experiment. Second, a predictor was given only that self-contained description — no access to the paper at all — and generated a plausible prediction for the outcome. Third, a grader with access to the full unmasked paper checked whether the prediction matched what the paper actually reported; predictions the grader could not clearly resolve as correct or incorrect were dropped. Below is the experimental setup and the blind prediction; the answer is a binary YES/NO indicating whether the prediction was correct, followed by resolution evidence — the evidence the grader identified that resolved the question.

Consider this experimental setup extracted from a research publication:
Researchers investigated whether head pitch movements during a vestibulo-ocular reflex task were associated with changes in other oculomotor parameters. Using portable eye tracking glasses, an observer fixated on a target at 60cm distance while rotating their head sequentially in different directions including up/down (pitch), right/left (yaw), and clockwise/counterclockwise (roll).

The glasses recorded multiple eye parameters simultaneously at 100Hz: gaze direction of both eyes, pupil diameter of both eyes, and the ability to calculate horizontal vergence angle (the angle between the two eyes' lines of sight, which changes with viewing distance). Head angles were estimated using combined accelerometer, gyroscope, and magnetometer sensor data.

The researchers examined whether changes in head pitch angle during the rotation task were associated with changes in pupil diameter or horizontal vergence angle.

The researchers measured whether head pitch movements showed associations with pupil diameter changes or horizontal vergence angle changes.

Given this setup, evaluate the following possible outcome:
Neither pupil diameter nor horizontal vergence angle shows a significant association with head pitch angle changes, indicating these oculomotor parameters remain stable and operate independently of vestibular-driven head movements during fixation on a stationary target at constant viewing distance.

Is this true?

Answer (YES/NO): NO